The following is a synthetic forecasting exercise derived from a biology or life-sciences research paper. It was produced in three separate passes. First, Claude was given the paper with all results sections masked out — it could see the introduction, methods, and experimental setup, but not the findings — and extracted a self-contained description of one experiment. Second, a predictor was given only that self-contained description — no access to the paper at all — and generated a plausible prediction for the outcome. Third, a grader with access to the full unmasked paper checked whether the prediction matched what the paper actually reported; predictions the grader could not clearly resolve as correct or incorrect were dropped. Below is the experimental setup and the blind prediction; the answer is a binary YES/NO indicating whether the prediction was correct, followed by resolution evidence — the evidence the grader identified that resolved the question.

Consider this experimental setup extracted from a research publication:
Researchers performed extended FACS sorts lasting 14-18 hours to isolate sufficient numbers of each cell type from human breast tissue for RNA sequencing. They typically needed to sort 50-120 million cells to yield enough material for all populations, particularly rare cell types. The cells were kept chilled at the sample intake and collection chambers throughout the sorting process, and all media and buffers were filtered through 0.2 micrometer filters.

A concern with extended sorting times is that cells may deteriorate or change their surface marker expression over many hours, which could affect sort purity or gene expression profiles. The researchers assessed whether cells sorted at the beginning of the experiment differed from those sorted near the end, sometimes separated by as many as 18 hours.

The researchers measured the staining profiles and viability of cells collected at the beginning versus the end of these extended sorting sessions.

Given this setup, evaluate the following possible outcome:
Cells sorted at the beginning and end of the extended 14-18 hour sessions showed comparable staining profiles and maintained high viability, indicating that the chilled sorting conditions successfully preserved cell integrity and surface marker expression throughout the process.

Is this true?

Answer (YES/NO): YES